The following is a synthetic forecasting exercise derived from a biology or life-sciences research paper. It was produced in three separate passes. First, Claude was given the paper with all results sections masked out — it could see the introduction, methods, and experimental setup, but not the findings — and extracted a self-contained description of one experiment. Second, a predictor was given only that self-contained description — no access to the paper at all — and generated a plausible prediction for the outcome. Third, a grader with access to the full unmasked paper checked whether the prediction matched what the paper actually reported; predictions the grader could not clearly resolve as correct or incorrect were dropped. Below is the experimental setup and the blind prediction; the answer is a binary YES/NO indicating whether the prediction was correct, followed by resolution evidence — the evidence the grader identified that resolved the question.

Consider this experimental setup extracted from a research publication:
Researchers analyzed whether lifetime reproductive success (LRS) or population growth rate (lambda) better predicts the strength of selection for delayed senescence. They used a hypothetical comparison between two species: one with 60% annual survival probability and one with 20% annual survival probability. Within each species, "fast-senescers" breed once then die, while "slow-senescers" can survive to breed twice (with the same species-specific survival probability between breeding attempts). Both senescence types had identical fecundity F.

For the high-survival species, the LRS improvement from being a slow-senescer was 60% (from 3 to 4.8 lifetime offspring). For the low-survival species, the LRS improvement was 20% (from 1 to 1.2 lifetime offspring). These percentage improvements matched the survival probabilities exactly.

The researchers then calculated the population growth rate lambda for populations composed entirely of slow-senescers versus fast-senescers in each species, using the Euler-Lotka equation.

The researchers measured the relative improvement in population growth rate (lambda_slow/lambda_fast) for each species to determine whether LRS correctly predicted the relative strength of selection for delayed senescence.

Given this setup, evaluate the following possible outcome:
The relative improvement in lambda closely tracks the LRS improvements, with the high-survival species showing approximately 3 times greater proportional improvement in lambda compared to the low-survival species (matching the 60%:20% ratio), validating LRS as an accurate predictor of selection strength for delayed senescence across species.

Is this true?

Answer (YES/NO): NO